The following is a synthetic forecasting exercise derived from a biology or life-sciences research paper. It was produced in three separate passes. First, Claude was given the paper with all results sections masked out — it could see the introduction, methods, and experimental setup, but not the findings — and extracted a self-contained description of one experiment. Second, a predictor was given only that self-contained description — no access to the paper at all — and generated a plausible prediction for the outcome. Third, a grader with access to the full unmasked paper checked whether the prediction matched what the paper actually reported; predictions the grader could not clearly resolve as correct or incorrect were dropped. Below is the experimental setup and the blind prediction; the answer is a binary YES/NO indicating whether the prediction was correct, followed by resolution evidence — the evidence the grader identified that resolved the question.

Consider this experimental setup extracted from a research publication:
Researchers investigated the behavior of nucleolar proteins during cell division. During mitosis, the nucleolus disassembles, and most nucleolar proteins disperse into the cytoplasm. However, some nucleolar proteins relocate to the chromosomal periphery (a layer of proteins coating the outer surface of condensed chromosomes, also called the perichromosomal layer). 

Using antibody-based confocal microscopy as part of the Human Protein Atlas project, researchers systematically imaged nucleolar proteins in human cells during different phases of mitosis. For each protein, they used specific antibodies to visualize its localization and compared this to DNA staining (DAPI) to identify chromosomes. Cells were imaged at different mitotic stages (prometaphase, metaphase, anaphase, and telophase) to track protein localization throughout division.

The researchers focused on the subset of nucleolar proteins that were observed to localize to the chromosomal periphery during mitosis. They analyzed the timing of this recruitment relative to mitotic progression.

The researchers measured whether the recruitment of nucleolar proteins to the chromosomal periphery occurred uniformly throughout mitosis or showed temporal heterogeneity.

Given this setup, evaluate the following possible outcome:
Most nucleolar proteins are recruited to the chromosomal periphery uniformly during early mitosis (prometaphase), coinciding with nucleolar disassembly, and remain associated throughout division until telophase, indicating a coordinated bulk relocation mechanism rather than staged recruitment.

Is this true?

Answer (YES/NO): NO